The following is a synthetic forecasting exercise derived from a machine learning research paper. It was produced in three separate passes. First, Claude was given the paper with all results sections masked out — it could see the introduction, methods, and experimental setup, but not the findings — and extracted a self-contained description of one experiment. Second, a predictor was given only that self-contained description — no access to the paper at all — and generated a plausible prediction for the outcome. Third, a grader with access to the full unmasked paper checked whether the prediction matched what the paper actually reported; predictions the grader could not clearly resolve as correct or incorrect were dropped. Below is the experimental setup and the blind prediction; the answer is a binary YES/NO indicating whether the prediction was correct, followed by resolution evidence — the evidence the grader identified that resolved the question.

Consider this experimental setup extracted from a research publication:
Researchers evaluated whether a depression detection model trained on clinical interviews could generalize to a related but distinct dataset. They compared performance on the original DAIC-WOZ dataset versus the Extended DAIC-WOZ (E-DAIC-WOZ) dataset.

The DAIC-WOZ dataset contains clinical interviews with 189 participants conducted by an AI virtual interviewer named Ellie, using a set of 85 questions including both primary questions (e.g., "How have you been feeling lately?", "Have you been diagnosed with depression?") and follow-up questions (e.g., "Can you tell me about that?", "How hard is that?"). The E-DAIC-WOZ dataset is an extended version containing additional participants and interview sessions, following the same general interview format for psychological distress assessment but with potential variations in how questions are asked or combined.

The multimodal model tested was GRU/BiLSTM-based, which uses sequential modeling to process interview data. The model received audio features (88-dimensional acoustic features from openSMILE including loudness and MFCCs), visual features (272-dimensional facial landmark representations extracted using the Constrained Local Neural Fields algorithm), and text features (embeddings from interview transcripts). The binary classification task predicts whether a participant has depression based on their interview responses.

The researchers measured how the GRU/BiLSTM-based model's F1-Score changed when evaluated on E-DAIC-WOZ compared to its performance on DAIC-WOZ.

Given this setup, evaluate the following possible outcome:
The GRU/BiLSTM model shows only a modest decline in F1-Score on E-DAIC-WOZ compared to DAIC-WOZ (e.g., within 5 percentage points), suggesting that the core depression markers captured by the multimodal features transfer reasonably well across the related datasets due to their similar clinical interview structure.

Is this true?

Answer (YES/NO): NO